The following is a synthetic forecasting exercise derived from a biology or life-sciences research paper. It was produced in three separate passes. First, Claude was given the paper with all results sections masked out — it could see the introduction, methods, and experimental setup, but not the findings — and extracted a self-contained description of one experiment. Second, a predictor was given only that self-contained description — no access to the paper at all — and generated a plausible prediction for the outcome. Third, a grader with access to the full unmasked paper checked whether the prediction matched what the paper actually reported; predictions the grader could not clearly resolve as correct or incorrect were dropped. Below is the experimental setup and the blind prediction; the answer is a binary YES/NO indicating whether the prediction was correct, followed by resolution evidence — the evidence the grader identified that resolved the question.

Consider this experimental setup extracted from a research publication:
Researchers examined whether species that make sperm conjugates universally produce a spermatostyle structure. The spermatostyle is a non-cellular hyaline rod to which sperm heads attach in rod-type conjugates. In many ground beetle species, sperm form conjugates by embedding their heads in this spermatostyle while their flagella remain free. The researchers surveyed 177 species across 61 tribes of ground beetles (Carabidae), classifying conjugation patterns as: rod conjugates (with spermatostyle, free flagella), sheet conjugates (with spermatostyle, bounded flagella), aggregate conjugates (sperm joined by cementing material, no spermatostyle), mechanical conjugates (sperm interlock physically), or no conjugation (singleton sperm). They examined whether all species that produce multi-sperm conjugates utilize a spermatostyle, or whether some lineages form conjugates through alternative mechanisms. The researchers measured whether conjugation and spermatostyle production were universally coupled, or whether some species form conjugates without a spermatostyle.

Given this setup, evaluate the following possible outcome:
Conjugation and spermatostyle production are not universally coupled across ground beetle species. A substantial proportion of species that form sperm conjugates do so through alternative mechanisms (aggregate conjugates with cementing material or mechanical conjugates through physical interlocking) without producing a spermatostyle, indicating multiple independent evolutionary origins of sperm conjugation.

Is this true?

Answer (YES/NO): NO